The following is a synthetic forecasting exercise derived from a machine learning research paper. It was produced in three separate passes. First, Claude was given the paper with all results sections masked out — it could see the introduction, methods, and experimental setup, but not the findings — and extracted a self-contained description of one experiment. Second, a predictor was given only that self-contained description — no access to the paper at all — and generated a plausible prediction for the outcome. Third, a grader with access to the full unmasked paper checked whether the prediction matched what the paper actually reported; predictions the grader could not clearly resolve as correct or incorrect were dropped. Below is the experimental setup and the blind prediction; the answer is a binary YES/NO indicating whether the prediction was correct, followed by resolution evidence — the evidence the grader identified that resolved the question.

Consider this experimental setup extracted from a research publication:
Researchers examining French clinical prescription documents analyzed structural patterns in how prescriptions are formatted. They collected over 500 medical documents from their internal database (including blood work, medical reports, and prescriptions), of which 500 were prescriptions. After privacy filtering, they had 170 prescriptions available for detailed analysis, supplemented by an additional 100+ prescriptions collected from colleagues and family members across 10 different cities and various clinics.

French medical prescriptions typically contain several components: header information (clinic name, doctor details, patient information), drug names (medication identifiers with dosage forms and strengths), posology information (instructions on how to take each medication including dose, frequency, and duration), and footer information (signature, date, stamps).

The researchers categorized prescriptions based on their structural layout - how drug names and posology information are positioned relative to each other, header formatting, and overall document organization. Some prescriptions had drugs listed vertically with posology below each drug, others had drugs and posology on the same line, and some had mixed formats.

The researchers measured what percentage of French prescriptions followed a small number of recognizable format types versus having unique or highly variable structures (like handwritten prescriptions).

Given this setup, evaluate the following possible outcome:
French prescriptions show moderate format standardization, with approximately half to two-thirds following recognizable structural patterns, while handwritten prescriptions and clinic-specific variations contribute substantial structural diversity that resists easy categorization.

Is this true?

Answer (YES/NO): NO